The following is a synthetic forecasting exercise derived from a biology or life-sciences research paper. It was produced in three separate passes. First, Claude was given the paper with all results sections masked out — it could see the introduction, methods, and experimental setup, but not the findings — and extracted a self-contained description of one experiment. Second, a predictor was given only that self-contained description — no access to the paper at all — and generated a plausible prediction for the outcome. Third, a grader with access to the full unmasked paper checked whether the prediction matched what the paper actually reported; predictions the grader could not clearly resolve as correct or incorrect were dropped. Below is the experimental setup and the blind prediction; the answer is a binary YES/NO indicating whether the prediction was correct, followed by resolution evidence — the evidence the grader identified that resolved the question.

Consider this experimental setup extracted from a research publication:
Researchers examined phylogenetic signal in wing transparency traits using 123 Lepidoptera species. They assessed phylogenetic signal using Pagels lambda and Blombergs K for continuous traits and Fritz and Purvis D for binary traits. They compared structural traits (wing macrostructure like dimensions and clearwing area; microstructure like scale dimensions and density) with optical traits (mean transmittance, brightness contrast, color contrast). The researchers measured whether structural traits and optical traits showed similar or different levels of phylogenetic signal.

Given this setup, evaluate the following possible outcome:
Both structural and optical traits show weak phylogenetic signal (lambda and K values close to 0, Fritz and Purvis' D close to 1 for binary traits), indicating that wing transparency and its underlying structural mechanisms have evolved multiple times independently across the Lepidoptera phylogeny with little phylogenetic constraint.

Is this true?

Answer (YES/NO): NO